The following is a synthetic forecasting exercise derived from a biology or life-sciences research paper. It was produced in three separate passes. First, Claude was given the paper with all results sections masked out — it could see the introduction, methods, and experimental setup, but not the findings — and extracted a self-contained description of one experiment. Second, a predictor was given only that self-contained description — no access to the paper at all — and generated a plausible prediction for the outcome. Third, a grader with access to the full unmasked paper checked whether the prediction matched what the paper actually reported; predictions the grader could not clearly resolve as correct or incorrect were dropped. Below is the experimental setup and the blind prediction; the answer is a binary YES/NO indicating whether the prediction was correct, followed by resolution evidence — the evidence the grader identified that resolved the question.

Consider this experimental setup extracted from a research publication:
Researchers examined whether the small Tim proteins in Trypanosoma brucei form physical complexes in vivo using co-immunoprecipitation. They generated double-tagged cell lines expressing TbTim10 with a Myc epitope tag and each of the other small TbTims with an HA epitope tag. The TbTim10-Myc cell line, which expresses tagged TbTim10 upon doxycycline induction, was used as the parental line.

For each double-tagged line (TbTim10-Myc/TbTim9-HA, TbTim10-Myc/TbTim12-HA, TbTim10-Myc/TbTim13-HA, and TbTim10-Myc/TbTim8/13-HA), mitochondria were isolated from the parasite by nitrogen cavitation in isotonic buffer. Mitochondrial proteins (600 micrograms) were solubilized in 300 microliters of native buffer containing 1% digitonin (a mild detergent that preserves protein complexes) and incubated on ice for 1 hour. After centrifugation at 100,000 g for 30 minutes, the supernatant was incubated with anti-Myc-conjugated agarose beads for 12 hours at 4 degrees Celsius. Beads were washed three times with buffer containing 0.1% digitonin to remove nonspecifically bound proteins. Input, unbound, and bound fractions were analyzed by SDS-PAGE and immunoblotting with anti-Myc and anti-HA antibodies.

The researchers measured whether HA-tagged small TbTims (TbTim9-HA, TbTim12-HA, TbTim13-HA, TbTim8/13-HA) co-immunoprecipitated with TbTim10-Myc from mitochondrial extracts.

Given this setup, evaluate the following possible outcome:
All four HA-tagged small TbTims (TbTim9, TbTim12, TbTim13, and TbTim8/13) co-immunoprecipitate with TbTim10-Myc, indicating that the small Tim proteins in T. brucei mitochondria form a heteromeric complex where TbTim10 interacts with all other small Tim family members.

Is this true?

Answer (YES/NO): NO